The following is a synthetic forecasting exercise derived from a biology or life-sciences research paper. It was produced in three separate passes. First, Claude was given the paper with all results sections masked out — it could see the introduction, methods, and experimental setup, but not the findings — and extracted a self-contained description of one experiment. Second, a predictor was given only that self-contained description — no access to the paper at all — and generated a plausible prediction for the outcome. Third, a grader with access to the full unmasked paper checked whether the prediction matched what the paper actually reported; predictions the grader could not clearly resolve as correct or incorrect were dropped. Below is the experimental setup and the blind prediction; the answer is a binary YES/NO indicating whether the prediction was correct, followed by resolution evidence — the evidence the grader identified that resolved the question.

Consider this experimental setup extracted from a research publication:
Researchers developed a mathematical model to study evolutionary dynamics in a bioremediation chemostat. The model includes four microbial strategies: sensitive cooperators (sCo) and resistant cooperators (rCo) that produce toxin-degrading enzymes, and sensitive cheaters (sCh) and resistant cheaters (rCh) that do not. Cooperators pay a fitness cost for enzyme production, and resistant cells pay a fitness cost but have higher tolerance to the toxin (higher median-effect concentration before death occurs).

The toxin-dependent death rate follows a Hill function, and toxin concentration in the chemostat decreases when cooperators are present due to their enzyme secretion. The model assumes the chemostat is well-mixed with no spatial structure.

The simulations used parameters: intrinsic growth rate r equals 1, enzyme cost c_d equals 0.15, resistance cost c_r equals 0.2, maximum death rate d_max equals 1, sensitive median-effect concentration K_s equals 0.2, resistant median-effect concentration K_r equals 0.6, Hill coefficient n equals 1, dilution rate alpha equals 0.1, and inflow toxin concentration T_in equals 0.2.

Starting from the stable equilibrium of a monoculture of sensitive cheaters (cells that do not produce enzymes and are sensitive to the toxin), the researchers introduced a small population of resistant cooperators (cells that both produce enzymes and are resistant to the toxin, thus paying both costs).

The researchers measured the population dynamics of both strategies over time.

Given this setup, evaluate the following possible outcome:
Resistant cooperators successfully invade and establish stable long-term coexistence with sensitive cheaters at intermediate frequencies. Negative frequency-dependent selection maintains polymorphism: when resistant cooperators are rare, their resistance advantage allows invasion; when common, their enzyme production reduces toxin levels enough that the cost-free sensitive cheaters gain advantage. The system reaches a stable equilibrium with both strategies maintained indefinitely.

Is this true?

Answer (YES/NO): NO